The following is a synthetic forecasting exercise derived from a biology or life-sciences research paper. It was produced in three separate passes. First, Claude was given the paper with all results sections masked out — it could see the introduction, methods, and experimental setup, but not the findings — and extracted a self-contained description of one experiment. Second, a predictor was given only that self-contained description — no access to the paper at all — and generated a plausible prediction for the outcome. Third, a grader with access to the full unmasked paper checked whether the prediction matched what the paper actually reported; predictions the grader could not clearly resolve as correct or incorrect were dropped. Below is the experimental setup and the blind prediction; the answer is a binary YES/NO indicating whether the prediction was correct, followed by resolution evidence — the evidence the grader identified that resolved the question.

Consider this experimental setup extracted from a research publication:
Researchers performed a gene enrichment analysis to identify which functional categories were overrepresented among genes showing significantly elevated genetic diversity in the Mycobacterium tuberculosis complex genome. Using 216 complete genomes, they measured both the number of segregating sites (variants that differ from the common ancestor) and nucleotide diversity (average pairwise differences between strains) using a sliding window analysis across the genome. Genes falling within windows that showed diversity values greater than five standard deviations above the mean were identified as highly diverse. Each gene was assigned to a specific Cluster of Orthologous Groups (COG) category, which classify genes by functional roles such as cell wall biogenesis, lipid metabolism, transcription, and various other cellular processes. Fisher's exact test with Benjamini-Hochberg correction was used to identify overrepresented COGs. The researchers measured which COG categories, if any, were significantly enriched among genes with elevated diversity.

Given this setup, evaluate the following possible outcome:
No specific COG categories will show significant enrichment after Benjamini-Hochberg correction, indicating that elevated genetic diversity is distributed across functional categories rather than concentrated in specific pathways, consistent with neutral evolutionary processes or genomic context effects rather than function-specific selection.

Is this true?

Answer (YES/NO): NO